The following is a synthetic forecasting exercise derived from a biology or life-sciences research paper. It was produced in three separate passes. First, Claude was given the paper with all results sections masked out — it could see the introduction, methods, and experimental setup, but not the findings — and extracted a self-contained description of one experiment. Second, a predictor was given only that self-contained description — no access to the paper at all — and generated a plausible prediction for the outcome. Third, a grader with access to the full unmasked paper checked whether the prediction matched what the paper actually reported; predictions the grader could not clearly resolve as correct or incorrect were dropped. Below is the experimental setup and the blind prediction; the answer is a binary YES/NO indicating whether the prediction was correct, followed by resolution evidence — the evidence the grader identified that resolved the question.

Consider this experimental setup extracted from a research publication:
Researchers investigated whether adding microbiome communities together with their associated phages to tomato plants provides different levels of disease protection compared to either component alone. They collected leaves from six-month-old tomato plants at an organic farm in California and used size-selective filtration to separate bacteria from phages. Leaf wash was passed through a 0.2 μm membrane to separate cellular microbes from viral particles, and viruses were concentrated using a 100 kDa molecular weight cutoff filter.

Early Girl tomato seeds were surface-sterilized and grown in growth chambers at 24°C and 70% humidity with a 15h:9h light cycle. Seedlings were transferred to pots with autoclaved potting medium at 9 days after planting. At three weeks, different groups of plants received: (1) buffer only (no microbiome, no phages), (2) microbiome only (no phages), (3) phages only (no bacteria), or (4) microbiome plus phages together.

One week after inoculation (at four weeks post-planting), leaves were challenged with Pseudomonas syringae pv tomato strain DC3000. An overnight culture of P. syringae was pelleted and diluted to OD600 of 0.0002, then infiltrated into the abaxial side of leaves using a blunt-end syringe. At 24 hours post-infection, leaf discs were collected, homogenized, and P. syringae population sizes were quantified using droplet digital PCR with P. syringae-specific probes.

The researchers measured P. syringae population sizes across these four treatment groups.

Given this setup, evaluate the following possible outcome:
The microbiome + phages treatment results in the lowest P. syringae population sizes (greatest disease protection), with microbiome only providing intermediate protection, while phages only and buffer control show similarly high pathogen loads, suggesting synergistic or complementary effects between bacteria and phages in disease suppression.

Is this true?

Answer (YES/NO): NO